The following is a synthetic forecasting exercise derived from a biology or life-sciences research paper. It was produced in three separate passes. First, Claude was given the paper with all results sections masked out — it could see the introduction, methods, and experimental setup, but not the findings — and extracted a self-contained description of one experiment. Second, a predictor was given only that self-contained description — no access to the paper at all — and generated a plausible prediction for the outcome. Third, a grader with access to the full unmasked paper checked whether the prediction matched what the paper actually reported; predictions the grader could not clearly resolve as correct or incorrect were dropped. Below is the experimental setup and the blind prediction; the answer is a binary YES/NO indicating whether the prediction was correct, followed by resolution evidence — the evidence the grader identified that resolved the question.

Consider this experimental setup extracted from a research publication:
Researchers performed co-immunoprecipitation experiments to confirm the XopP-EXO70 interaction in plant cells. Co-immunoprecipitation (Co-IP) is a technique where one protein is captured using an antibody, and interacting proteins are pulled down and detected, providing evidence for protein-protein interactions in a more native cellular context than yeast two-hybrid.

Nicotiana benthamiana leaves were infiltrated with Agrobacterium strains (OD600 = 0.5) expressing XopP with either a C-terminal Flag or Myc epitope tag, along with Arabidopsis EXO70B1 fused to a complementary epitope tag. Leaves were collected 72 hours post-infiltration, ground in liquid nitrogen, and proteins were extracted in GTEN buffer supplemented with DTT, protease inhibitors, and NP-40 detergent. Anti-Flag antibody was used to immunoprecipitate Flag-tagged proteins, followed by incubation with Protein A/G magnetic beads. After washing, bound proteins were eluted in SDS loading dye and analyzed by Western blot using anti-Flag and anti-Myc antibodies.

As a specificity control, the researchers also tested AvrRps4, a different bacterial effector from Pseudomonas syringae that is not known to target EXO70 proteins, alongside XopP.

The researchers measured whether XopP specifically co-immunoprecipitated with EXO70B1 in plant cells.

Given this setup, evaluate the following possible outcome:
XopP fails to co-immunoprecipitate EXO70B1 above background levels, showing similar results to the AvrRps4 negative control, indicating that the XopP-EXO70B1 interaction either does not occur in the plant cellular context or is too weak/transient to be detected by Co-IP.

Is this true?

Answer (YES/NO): NO